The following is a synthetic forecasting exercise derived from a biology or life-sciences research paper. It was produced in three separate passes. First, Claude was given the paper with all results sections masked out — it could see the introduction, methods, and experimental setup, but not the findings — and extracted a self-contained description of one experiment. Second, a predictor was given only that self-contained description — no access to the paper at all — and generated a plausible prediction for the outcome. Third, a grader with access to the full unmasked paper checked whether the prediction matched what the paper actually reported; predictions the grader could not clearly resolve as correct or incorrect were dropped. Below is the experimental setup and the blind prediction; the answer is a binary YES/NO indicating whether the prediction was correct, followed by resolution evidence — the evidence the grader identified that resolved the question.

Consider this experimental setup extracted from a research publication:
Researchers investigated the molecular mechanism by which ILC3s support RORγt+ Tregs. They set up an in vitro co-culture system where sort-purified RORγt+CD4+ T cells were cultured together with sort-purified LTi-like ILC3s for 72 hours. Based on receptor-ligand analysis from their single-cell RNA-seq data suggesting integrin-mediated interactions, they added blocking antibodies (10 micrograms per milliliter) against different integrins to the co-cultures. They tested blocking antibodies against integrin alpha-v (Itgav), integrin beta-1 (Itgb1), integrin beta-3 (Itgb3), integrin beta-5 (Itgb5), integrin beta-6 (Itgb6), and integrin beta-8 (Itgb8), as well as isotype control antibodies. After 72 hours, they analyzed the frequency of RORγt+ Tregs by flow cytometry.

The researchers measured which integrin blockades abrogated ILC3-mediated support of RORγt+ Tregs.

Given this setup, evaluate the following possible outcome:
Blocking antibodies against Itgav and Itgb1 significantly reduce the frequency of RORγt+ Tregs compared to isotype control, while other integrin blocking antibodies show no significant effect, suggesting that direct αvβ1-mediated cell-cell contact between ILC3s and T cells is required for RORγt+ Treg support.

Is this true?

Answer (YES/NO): NO